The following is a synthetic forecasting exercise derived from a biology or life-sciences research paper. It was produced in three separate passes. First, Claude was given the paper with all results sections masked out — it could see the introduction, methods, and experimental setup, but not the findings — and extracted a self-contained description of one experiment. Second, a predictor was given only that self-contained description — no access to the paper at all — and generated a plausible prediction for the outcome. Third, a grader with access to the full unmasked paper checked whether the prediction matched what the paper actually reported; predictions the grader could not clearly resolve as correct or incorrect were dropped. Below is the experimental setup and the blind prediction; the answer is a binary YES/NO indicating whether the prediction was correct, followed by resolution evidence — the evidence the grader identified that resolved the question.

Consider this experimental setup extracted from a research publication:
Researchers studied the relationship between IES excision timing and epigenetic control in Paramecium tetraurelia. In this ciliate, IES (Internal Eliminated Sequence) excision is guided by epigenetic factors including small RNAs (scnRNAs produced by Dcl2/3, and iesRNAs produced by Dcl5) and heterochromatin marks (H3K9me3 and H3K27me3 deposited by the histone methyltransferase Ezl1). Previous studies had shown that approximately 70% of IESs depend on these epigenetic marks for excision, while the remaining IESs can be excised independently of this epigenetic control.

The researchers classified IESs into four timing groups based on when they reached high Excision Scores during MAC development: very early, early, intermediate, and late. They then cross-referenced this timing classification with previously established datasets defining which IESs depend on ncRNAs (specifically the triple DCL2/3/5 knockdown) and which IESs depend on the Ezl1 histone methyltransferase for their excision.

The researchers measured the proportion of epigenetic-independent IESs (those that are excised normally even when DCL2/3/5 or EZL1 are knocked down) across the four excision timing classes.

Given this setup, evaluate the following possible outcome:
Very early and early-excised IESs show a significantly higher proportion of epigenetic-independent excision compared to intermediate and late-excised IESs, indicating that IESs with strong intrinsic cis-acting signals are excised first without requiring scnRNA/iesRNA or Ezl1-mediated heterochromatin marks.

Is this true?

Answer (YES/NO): YES